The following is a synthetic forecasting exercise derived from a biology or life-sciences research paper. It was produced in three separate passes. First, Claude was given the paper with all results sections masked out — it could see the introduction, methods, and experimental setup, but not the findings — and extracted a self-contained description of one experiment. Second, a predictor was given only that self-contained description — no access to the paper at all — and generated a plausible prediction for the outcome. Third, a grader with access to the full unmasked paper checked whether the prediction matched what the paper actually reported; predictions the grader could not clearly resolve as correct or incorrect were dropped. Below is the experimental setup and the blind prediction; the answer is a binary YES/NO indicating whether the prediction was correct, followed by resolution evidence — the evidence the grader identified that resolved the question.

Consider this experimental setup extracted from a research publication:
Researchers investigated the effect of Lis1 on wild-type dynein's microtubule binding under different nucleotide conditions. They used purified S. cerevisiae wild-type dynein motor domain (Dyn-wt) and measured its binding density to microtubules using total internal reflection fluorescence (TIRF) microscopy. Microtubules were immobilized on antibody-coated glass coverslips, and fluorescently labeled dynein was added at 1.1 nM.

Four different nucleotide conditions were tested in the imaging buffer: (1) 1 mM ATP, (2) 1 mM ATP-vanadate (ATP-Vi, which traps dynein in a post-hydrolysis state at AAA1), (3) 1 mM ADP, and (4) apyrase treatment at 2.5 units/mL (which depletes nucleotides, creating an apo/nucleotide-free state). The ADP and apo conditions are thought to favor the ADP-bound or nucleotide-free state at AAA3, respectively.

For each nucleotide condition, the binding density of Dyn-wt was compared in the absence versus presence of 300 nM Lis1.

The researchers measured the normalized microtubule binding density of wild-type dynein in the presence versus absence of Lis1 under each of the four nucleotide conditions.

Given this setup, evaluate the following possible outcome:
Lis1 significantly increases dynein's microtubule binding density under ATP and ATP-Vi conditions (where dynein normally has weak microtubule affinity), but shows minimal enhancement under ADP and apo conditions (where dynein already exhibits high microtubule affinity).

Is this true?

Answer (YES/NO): NO